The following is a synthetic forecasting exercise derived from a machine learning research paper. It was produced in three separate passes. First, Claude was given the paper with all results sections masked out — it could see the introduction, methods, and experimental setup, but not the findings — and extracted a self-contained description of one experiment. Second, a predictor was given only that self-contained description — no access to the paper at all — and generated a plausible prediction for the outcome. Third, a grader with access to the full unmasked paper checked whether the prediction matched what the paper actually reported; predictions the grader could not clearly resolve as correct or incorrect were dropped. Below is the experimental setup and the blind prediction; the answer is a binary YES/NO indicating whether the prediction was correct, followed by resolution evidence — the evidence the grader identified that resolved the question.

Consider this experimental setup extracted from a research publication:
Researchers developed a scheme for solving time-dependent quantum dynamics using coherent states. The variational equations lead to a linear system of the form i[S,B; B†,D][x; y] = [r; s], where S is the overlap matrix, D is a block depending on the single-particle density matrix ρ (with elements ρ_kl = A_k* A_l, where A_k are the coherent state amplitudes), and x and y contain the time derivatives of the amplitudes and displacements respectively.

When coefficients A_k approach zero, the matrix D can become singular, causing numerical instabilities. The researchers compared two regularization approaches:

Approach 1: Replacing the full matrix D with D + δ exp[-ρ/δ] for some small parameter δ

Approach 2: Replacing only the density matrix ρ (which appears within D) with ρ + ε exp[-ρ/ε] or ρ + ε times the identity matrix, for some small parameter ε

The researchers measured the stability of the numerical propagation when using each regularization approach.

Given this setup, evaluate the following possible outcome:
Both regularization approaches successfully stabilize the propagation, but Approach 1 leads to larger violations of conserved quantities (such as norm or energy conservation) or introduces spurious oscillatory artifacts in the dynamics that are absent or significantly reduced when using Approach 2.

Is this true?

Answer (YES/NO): NO